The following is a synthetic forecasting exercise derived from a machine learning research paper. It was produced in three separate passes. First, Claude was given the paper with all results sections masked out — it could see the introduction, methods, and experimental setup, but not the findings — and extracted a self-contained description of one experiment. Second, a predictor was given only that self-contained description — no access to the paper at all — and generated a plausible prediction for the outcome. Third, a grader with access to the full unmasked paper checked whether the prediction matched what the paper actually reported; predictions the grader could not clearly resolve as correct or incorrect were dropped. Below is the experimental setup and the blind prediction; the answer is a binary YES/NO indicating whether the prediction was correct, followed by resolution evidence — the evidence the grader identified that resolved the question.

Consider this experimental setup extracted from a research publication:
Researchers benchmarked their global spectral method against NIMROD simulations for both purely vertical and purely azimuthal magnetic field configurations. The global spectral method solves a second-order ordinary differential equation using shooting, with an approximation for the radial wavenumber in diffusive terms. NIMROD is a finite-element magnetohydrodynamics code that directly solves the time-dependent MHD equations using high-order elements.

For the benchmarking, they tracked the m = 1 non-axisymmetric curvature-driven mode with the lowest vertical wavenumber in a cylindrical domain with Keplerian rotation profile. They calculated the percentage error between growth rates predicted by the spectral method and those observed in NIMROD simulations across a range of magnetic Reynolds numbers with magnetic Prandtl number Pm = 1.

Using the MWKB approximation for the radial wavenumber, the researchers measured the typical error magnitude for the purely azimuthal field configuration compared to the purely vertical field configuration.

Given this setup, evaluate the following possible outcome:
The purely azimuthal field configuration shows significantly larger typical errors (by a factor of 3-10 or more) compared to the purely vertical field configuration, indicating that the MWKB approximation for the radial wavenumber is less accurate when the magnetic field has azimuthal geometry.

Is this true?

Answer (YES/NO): NO